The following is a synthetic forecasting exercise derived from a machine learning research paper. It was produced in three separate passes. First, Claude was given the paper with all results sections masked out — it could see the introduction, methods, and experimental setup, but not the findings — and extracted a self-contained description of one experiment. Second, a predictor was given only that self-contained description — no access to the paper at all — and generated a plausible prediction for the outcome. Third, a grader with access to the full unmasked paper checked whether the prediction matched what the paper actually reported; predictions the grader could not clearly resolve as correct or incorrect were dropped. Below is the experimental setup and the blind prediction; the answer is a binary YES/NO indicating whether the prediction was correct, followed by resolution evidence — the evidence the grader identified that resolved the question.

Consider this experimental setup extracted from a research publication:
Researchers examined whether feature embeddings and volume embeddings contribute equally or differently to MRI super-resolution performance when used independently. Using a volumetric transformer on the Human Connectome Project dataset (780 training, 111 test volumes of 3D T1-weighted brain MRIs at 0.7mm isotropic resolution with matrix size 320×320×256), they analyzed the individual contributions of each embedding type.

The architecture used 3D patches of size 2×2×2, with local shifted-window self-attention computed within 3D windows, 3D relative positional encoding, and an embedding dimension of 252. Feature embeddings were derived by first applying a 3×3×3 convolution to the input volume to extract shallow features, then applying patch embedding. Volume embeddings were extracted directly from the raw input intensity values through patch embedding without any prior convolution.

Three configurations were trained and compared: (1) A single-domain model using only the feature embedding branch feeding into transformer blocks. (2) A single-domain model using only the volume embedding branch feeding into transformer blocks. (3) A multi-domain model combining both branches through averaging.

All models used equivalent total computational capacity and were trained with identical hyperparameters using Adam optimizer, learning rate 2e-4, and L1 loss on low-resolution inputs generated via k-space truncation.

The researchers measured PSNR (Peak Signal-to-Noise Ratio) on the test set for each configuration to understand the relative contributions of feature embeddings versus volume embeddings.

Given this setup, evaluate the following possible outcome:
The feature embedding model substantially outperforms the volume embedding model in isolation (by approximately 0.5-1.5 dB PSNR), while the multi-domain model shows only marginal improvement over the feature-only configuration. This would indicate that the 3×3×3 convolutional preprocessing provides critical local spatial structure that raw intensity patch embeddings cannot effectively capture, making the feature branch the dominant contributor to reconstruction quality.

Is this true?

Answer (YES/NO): NO